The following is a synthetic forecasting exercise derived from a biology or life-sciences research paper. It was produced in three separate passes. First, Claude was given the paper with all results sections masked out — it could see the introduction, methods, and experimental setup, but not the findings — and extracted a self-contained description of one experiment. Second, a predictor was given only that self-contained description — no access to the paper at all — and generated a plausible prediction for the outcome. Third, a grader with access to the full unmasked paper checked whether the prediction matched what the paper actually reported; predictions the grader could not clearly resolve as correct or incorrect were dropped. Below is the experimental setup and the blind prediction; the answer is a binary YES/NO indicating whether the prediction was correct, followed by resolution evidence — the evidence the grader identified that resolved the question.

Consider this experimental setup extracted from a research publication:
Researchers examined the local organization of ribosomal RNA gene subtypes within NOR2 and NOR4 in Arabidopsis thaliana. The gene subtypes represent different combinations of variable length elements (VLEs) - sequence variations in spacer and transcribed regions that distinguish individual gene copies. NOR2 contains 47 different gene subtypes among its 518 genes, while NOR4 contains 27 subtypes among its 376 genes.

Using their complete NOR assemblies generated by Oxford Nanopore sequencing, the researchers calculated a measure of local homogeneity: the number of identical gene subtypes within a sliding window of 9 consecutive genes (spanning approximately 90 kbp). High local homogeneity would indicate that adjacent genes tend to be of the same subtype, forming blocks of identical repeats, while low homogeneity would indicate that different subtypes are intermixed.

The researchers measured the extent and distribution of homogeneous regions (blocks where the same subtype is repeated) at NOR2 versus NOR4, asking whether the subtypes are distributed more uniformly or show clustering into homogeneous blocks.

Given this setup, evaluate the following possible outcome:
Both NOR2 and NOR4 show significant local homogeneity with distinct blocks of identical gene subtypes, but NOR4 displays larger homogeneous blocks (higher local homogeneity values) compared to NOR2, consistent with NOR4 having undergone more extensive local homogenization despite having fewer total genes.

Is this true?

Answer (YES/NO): YES